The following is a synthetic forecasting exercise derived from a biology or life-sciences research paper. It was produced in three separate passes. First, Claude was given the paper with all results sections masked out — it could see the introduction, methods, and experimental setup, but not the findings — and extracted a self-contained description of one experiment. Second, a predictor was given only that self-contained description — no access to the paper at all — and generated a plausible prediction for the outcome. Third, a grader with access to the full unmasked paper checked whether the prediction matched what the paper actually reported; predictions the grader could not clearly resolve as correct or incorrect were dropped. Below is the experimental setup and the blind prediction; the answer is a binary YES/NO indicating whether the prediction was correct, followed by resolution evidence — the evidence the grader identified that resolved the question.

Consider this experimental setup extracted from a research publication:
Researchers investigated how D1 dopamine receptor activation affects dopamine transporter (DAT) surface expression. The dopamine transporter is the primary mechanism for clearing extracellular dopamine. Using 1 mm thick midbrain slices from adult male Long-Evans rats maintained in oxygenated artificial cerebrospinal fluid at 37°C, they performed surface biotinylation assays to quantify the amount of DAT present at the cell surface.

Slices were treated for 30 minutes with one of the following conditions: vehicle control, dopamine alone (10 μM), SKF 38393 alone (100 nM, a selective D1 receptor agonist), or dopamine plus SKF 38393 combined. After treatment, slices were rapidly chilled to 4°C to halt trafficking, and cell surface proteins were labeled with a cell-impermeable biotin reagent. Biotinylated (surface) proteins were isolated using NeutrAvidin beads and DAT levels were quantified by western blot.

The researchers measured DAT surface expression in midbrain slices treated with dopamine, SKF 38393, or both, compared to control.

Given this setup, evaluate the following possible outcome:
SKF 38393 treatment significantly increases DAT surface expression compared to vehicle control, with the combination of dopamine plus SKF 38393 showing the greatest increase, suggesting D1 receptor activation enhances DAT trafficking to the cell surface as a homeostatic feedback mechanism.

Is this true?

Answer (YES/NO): NO